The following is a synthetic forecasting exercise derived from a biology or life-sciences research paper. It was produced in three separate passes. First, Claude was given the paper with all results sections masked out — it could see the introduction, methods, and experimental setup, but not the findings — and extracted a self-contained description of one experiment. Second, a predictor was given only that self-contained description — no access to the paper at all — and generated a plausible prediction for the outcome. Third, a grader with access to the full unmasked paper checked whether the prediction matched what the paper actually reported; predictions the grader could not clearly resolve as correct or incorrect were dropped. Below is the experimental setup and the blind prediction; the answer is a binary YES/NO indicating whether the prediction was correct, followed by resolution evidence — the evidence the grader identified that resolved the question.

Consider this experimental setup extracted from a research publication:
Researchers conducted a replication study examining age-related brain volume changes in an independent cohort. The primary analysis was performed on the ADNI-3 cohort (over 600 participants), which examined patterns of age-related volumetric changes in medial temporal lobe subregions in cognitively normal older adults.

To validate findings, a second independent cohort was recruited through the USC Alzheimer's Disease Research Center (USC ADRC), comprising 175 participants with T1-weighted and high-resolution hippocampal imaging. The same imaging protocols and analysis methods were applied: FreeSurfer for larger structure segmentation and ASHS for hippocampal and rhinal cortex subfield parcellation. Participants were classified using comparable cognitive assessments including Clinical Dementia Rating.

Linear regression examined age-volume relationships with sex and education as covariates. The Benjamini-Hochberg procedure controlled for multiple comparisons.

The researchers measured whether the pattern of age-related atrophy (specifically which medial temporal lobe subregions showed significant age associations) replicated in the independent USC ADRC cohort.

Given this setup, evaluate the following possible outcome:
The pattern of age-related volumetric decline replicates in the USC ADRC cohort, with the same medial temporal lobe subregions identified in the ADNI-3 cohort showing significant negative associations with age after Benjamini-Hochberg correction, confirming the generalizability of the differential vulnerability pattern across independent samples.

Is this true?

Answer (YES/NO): NO